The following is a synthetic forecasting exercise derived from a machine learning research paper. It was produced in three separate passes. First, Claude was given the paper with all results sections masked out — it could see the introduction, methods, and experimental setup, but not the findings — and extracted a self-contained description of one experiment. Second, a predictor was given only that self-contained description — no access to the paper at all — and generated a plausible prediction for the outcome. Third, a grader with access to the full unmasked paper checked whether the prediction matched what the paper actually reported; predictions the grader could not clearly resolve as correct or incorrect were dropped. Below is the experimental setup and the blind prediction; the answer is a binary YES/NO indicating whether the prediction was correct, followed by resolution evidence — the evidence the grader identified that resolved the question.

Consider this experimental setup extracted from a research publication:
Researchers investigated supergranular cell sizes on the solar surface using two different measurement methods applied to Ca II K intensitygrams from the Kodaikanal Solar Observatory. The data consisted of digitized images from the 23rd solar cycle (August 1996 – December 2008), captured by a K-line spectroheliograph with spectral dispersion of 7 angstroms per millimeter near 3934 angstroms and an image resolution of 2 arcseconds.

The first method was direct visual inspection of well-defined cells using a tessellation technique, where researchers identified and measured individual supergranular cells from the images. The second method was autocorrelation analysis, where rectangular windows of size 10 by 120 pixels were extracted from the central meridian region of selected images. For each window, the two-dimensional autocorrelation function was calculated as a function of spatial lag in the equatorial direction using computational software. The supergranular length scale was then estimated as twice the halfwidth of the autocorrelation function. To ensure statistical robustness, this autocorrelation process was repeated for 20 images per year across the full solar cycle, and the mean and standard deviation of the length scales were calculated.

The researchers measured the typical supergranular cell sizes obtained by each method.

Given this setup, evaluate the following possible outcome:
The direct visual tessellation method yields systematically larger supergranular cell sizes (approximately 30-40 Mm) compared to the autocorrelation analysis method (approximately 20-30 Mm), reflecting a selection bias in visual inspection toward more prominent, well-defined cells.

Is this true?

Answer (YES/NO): NO